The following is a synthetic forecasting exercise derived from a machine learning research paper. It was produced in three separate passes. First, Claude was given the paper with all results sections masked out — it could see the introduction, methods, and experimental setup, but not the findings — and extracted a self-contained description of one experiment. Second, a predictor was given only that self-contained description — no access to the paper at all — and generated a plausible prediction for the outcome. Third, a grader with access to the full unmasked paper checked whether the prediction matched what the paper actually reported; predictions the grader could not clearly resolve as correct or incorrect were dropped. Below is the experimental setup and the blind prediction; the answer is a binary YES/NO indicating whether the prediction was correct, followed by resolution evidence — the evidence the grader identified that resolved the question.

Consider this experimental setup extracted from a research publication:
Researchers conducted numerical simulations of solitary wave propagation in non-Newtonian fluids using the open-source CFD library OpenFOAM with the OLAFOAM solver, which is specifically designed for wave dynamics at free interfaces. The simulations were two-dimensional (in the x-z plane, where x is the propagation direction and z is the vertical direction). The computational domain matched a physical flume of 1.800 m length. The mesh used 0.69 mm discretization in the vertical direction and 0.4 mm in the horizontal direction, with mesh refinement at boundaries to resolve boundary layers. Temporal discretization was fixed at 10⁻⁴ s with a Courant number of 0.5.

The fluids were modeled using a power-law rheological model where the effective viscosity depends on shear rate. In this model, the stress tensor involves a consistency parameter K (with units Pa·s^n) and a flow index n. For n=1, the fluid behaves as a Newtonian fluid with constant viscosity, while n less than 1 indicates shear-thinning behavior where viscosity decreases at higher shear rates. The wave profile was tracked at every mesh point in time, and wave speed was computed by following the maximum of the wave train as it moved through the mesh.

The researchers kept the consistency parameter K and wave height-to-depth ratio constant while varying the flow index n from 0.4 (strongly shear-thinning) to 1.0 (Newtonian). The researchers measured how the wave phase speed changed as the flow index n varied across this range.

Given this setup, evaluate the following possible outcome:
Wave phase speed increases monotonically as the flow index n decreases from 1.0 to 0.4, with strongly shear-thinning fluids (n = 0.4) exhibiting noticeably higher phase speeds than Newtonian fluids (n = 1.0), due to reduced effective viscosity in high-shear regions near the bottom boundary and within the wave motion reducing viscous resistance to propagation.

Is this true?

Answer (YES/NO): YES